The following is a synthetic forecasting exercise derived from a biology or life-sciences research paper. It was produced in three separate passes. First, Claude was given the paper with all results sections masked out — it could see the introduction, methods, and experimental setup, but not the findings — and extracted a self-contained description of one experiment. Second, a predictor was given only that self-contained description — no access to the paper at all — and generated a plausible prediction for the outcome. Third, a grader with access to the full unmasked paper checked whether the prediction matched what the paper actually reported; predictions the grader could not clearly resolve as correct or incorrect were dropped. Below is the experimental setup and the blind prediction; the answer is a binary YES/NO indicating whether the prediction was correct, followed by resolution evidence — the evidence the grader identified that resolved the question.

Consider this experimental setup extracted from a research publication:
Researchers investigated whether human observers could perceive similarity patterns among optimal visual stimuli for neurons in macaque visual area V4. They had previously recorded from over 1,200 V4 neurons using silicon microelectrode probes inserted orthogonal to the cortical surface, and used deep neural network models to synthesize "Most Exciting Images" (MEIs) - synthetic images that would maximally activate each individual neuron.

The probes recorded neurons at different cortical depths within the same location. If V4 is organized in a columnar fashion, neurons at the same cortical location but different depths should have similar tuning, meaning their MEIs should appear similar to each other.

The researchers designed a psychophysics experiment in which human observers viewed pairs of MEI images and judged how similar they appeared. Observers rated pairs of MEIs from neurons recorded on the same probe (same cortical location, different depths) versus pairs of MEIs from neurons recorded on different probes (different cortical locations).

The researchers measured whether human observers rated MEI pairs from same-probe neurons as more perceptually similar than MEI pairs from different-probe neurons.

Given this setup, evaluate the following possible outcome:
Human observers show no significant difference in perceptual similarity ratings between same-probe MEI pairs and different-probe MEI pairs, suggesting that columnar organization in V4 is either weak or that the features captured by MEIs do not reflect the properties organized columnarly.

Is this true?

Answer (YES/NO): NO